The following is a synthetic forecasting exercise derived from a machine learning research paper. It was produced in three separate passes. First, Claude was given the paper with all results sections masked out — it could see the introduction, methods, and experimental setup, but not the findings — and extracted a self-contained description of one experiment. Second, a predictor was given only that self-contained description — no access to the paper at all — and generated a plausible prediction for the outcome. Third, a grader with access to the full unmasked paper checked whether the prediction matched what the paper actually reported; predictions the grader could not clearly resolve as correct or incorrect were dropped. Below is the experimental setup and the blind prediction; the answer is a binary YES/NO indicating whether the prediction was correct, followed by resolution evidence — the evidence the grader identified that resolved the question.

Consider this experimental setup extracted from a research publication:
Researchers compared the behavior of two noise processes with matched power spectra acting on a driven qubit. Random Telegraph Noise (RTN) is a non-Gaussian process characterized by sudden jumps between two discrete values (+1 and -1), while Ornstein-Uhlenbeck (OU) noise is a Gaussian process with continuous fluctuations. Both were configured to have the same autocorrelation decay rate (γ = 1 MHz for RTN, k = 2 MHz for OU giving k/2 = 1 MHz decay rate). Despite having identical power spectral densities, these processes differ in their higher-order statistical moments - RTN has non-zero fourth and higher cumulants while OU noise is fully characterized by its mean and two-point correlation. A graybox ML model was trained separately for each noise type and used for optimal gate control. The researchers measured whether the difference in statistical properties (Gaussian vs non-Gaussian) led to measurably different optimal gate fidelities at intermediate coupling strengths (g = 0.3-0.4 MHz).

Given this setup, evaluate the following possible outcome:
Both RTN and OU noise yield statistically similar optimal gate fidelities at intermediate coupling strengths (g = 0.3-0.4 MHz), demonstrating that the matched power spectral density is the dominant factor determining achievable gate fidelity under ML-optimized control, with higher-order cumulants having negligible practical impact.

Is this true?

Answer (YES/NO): YES